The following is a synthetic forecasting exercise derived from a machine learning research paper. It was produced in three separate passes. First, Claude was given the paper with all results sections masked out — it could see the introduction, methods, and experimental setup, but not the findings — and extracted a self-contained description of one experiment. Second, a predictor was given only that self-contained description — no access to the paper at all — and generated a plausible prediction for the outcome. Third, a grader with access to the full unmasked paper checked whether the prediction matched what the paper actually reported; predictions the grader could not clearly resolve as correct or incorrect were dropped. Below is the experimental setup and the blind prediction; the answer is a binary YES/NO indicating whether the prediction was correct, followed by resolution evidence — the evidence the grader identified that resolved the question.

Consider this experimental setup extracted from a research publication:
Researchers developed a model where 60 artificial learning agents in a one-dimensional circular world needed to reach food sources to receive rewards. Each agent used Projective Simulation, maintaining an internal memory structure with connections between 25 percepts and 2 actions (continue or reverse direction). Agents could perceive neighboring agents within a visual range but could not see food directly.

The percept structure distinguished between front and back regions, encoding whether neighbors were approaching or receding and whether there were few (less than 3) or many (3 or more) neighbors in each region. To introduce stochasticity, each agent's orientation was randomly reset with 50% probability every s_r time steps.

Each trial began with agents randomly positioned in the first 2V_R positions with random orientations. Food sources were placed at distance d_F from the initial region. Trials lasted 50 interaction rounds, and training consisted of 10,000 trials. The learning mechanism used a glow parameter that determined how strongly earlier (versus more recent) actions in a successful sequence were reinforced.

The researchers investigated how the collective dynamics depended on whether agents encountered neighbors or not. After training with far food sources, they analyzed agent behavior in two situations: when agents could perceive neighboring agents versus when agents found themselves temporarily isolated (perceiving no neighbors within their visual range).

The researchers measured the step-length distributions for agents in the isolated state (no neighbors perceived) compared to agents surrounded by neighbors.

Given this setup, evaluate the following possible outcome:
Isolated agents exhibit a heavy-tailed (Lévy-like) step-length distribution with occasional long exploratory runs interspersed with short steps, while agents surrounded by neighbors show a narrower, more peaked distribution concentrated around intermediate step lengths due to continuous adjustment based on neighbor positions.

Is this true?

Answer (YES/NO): NO